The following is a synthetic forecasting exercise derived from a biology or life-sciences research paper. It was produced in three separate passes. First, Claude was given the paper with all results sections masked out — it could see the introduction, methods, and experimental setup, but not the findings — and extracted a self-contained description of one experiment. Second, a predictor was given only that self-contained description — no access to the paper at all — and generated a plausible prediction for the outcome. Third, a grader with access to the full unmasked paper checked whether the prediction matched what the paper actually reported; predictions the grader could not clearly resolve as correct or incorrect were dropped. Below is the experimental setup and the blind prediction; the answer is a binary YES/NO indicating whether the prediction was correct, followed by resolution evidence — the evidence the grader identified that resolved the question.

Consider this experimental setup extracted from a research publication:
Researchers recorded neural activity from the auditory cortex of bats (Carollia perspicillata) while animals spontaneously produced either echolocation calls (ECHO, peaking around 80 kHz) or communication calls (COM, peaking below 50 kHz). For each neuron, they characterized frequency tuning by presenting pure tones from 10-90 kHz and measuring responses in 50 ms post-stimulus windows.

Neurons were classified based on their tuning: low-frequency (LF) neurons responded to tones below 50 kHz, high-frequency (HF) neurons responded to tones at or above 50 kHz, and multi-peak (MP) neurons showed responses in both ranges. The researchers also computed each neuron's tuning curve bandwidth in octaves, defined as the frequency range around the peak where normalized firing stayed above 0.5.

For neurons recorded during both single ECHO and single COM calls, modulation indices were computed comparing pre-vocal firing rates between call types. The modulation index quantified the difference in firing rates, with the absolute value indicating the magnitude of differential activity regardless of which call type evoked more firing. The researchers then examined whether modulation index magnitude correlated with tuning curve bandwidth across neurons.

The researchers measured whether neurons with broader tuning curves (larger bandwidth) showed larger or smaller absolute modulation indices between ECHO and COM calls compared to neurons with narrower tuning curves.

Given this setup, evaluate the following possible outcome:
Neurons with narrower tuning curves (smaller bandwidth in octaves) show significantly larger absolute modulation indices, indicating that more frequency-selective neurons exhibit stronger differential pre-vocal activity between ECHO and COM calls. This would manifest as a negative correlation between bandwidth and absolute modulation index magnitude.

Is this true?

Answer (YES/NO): NO